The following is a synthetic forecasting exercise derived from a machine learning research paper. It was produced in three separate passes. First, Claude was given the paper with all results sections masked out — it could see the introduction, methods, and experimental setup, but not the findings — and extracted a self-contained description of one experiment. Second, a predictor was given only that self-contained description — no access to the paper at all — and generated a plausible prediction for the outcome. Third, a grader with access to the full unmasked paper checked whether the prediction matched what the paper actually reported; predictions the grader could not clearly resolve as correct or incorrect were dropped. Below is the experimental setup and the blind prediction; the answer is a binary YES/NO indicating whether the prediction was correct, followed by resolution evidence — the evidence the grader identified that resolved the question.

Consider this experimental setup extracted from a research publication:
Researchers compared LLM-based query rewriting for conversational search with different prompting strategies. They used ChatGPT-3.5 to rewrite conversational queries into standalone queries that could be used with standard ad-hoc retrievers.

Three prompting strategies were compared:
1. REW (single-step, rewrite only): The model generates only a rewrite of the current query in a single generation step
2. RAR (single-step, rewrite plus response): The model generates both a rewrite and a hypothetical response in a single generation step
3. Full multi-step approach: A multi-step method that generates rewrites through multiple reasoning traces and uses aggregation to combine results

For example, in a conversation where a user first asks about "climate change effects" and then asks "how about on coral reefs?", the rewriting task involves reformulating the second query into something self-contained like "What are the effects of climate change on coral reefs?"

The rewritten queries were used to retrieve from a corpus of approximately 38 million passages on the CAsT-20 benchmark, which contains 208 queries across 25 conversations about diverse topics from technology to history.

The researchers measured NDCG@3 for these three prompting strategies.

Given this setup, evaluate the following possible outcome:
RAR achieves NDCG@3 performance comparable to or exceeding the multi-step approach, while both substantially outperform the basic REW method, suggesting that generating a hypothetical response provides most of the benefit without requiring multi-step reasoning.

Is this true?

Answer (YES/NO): NO